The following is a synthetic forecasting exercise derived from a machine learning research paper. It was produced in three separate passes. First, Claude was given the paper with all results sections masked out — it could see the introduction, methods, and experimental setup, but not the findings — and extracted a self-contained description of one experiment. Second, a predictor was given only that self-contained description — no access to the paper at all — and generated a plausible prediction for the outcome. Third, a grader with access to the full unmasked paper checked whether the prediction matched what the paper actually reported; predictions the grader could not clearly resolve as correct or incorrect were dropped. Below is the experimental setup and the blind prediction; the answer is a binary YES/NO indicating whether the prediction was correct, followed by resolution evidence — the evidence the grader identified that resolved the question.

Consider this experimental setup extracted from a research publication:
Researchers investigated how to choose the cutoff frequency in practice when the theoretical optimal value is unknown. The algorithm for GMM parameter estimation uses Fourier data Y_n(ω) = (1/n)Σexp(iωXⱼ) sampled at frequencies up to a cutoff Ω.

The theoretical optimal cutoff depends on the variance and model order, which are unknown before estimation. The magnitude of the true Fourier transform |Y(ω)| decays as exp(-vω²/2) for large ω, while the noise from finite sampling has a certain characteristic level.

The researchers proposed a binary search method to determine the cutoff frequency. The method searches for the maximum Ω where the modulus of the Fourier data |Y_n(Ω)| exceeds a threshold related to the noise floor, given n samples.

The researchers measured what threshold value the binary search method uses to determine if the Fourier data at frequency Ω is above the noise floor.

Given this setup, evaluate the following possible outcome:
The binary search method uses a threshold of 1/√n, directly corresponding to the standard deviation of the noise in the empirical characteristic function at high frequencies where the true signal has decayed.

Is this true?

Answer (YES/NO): YES